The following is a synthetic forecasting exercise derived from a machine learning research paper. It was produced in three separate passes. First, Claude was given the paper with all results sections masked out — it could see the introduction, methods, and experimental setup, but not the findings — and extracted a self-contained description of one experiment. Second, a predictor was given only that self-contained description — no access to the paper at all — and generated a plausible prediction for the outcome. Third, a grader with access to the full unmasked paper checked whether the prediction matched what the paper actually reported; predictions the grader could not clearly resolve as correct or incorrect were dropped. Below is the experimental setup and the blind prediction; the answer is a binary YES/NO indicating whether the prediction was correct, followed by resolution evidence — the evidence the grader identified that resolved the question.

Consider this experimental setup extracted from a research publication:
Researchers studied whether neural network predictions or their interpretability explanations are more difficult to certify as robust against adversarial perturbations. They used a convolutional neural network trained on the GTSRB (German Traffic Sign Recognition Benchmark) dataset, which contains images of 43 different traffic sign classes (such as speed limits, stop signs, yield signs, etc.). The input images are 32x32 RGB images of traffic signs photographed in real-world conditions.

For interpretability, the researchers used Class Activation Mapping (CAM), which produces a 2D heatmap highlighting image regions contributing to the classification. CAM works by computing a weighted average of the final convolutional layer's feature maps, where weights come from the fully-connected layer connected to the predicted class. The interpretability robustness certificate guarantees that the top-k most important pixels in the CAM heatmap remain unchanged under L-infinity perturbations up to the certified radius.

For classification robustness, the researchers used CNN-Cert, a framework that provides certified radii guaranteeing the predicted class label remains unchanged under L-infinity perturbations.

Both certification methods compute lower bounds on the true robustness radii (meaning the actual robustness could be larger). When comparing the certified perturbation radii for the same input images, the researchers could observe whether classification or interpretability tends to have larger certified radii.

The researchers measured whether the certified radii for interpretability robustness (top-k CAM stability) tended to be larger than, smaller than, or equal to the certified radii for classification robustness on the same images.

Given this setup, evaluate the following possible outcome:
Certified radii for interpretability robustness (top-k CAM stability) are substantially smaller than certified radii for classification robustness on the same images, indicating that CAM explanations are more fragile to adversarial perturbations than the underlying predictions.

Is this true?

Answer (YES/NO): YES